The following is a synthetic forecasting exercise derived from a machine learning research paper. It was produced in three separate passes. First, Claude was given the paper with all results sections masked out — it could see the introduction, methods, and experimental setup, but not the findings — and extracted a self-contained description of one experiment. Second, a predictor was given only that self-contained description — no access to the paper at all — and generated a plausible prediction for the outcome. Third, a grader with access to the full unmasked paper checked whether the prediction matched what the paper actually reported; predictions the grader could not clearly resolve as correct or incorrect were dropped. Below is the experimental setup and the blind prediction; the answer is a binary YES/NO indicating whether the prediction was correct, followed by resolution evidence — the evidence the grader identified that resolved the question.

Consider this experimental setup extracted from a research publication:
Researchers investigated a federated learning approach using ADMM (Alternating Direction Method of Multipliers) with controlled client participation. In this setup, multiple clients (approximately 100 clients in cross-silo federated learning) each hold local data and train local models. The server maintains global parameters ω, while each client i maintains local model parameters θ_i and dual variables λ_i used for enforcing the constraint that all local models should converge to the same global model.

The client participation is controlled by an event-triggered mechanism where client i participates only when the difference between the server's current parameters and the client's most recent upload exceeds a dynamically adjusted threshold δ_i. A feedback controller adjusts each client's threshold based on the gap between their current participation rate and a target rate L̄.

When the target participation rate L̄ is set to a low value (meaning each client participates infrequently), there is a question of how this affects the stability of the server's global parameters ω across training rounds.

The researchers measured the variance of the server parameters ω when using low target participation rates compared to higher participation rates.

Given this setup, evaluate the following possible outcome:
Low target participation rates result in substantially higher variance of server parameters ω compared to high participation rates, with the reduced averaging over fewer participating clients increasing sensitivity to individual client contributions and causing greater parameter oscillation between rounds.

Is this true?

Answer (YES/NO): NO